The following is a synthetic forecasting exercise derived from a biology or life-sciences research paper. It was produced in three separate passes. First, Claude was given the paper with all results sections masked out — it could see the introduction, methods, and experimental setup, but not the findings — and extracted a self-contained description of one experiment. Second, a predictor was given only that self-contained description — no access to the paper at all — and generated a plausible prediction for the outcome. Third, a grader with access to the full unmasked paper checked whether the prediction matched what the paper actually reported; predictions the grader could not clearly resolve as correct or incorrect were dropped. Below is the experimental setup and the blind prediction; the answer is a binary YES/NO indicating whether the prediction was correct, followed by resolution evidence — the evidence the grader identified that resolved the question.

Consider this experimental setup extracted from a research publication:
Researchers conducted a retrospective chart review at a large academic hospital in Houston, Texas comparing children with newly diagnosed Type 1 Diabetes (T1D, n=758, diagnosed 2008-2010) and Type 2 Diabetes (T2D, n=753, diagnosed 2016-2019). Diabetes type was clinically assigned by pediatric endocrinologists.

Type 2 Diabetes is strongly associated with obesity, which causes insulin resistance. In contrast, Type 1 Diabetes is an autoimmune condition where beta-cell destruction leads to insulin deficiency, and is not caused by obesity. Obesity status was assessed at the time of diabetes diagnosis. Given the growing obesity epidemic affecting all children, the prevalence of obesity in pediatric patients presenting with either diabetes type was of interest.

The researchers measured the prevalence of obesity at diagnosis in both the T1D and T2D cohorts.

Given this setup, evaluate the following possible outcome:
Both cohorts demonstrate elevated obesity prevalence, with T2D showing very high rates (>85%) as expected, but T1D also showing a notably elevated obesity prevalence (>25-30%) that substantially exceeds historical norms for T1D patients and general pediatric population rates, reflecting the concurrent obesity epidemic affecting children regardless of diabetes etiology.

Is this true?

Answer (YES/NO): NO